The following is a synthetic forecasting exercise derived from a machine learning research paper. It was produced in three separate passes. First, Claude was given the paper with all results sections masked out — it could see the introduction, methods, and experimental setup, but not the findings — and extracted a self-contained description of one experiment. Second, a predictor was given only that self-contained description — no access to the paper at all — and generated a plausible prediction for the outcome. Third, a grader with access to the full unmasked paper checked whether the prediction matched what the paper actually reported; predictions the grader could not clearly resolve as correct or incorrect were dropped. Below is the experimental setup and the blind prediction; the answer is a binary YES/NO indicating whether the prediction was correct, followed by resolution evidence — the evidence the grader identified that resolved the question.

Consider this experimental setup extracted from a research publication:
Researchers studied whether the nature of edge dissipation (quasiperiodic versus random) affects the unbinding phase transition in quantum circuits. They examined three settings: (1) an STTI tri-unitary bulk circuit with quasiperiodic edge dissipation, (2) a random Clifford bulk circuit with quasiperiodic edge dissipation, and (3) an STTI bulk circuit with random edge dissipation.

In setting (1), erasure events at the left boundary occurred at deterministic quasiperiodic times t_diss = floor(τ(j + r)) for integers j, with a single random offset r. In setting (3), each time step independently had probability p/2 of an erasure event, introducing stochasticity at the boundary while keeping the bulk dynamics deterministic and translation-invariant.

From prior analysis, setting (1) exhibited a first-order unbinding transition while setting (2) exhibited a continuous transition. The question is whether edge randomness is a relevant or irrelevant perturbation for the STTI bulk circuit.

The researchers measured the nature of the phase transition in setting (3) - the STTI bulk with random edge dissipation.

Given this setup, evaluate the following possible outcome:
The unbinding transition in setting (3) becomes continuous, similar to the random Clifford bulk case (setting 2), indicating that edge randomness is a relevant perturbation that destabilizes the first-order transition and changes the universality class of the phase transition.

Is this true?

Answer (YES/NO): YES